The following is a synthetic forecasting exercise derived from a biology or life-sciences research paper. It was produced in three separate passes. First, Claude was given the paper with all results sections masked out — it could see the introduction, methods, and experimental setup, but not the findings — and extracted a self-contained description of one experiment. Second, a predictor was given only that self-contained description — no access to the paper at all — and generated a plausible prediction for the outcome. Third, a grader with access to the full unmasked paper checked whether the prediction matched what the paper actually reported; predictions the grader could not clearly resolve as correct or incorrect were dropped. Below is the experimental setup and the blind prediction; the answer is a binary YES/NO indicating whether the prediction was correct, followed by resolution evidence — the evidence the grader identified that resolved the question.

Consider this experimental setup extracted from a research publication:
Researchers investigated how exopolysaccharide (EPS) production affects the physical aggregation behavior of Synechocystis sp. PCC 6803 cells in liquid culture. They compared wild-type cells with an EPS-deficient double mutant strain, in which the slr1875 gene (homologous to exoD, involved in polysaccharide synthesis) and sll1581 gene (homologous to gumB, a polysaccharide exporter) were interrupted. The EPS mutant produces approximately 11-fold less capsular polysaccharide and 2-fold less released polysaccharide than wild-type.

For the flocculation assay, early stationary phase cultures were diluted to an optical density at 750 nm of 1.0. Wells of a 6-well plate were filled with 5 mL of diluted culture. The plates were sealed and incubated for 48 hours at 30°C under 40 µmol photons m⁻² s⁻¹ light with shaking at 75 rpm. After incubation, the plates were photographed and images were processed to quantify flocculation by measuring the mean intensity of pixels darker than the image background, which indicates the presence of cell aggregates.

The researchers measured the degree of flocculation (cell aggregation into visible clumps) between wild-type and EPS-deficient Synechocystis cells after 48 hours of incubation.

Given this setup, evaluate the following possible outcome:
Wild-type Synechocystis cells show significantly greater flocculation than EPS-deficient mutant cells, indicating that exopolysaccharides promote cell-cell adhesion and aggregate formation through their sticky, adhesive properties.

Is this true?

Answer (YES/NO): NO